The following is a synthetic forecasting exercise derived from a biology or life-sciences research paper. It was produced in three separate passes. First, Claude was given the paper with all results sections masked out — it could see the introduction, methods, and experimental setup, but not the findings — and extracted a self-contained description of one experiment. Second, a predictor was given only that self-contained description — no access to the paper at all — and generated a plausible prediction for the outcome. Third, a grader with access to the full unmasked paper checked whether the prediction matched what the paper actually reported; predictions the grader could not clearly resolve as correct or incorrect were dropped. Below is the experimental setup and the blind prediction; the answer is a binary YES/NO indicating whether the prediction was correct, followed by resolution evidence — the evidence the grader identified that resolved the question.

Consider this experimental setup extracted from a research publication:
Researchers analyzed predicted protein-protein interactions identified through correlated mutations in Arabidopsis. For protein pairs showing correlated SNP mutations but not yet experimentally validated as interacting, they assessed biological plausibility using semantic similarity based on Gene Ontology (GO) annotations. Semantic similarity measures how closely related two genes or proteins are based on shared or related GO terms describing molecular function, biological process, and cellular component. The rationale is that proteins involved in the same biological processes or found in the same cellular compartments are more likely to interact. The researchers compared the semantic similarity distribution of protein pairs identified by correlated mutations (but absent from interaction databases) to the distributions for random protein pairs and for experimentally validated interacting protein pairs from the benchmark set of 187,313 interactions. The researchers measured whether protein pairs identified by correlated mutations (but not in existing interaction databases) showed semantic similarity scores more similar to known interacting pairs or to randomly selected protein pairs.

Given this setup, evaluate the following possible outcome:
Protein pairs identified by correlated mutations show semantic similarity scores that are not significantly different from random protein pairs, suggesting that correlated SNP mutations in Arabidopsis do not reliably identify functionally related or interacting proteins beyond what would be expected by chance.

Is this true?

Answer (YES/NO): NO